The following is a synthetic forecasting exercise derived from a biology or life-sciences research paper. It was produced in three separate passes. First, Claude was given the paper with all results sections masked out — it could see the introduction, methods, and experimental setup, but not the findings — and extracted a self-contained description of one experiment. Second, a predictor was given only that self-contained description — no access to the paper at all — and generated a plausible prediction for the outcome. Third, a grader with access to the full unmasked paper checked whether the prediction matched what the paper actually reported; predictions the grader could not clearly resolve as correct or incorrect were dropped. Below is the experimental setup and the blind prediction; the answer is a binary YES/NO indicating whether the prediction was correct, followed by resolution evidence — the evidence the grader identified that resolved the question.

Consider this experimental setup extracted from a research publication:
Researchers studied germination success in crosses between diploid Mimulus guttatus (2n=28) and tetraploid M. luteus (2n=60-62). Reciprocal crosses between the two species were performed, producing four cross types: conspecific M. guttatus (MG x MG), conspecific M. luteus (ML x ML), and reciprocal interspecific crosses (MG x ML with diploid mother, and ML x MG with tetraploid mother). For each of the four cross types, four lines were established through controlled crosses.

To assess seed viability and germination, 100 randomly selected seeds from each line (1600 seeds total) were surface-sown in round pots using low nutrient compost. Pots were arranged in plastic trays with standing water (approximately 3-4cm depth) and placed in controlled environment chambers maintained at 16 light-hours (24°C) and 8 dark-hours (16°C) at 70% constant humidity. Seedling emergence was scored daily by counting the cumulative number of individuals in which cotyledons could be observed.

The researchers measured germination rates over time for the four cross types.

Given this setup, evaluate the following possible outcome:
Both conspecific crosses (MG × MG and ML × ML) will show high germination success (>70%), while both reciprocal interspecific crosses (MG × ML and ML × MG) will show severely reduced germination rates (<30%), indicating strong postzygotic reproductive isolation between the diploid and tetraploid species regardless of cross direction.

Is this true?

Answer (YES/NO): NO